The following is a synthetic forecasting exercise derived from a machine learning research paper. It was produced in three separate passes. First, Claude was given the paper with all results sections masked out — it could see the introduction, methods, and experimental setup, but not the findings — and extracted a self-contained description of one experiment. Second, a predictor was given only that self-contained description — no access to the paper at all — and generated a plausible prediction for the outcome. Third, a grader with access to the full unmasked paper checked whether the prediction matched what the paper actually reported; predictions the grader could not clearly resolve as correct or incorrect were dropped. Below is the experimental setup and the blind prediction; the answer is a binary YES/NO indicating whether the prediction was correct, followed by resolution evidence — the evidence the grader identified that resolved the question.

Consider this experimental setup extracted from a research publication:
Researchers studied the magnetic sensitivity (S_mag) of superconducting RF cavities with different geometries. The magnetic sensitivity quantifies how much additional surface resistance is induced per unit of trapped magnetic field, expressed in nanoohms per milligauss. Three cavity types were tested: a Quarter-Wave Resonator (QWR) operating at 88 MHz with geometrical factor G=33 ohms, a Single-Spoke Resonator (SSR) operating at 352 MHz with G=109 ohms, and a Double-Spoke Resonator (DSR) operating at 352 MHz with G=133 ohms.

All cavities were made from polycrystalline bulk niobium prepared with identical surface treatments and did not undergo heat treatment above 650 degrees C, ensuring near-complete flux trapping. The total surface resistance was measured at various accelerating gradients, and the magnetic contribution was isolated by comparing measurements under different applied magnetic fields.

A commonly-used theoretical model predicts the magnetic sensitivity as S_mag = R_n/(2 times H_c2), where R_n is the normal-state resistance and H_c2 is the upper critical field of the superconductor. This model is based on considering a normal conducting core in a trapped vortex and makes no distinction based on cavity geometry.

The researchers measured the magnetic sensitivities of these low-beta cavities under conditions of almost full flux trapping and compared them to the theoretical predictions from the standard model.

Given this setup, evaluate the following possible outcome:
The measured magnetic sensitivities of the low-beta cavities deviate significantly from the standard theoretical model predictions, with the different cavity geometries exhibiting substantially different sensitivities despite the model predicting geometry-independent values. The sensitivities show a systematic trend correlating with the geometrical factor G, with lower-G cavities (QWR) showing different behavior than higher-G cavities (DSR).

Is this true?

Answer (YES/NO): NO